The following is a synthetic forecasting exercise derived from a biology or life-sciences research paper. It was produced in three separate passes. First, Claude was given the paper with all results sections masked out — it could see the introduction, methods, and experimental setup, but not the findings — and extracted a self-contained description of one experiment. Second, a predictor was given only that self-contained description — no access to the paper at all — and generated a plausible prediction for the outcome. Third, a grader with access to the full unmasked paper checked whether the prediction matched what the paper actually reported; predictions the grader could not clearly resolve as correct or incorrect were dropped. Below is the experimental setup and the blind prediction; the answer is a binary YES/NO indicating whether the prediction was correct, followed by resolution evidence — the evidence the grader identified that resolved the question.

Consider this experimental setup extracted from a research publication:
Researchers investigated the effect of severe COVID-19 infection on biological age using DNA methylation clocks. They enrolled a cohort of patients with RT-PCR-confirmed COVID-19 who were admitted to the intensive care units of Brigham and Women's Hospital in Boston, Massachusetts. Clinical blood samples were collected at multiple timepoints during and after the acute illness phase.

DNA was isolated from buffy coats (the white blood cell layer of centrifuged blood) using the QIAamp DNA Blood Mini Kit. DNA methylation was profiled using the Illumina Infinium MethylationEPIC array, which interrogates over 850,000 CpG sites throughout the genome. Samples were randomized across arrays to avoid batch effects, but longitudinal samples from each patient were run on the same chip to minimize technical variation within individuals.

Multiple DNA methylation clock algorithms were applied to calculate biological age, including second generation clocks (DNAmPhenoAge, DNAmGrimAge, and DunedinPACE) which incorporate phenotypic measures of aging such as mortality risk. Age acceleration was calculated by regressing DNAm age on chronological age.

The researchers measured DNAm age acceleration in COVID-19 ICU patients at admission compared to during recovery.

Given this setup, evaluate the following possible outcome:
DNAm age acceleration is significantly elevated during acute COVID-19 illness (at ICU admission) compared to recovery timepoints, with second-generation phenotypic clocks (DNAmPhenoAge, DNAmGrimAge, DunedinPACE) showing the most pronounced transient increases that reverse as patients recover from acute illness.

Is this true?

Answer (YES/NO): YES